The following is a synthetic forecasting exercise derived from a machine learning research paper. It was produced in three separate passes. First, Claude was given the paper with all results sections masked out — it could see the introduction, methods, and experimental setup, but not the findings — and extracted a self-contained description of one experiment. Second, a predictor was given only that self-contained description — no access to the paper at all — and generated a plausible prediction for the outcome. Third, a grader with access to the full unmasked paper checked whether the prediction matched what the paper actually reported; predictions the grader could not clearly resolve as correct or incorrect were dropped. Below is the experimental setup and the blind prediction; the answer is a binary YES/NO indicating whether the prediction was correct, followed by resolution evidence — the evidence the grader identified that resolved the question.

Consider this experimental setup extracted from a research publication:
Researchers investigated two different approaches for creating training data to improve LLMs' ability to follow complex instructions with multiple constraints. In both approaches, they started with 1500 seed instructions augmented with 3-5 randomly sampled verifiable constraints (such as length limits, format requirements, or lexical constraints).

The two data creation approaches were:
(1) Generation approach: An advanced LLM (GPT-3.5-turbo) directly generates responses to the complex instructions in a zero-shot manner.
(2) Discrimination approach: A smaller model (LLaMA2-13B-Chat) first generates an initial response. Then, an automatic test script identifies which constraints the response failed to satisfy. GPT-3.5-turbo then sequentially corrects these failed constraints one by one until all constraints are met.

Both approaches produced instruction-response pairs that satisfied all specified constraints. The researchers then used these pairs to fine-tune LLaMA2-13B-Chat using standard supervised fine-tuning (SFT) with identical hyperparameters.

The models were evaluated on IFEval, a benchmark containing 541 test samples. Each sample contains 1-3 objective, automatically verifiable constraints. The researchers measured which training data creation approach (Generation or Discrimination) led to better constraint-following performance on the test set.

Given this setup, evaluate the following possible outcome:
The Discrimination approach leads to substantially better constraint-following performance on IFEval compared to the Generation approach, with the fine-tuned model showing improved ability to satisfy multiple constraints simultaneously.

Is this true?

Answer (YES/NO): YES